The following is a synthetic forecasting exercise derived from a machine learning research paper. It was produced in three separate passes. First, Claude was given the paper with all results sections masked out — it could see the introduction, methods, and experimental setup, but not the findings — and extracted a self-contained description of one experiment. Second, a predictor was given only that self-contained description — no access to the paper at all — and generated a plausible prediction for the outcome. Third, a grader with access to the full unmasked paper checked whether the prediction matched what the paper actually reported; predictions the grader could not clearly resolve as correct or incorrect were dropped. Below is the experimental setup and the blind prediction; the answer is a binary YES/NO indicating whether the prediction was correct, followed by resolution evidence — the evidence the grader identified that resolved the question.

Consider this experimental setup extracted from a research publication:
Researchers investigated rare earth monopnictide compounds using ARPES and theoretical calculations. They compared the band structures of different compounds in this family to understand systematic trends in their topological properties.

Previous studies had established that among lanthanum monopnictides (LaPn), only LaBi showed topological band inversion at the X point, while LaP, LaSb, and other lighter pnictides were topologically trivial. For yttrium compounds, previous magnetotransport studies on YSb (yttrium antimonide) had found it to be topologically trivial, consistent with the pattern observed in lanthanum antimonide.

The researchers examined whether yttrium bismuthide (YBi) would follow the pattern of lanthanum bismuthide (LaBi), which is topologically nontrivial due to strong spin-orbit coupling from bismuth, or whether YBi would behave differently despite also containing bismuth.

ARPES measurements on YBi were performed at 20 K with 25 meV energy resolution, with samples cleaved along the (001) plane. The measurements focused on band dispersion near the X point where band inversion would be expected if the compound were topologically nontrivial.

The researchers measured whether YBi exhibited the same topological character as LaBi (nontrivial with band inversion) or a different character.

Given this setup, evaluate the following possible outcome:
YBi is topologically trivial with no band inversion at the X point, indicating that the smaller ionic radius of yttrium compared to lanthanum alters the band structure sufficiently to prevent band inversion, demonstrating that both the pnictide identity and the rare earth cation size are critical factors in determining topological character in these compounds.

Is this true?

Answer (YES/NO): NO